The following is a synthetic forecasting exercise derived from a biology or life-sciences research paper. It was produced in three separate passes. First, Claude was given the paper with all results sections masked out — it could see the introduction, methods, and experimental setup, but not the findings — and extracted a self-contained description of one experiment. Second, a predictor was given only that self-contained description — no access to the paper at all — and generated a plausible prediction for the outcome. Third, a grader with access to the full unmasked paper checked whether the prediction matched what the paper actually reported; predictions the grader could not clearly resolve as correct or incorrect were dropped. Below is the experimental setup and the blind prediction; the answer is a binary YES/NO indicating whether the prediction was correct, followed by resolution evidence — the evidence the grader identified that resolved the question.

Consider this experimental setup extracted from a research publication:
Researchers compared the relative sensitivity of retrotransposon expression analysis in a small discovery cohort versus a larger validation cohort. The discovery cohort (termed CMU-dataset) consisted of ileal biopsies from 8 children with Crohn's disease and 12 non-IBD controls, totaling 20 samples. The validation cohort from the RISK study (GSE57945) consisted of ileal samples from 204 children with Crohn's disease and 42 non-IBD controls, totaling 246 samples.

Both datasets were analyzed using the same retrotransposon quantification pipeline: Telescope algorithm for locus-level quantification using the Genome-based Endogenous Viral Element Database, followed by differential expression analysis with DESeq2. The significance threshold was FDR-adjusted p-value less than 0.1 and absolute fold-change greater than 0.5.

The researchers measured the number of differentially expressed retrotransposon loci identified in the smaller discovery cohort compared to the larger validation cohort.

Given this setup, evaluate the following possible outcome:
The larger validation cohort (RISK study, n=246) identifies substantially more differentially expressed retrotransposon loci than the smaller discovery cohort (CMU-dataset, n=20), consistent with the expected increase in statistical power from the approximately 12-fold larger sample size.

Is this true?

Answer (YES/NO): NO